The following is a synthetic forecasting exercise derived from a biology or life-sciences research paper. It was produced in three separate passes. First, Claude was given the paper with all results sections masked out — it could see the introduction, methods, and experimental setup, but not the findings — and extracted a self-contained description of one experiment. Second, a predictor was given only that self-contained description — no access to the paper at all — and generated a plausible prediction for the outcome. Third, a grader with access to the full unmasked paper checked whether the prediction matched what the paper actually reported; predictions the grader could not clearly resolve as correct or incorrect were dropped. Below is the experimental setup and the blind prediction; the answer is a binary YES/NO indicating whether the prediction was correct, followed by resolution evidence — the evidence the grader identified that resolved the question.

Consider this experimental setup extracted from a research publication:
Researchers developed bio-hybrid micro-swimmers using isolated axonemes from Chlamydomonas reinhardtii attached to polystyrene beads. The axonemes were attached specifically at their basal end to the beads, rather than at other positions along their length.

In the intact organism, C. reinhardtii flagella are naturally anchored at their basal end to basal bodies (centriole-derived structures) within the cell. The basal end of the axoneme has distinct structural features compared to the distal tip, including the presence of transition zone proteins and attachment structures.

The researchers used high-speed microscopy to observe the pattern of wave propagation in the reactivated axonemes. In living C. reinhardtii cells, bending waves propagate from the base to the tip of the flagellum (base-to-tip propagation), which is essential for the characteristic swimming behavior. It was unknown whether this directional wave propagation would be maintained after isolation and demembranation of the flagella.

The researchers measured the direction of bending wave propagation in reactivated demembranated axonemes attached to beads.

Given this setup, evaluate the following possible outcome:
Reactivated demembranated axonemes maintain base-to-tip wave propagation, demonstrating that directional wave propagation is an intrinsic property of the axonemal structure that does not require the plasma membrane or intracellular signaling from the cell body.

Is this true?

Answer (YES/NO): YES